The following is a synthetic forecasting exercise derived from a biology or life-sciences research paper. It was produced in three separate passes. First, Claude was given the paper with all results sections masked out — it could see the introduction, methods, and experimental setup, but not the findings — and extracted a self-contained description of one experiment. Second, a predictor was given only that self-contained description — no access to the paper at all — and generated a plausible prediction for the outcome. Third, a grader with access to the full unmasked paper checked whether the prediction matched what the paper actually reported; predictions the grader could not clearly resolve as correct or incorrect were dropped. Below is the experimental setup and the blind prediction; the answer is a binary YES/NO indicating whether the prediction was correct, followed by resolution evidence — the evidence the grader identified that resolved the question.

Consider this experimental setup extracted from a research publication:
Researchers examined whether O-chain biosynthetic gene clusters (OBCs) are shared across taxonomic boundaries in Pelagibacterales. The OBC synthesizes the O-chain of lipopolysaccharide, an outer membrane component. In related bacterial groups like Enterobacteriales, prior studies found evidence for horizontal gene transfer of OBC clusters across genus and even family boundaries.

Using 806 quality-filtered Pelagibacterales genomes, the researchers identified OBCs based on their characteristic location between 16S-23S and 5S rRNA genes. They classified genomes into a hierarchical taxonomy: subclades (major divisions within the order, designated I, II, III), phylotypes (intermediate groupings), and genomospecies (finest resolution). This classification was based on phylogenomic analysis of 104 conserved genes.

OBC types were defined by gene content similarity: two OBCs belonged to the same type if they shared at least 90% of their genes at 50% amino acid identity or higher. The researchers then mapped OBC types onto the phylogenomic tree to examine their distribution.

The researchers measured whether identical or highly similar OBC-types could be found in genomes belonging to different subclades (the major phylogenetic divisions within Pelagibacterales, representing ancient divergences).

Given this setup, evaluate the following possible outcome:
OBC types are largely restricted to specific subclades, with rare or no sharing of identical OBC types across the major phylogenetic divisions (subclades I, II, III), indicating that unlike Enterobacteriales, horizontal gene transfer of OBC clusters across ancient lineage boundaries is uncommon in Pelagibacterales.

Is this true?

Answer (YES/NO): YES